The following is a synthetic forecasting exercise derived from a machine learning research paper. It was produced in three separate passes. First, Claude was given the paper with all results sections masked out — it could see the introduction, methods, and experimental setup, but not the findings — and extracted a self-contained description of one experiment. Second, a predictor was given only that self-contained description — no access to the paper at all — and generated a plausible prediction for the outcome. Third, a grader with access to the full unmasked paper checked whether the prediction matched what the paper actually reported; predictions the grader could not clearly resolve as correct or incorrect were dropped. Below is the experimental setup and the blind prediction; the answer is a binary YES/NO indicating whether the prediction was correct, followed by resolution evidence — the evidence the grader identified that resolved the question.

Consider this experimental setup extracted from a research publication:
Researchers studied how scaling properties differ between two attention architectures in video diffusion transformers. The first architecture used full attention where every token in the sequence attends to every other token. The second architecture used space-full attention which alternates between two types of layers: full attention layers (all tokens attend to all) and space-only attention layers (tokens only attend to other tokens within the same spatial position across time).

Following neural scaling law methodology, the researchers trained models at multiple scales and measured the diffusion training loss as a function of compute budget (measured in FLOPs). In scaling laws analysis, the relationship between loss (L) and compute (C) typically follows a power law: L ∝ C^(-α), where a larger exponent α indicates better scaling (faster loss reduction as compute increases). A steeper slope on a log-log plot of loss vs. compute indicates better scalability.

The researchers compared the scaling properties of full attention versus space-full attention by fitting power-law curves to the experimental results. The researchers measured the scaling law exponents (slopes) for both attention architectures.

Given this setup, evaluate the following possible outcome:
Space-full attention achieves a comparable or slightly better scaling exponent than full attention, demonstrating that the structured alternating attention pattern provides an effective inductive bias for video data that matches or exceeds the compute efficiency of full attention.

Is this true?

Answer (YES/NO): NO